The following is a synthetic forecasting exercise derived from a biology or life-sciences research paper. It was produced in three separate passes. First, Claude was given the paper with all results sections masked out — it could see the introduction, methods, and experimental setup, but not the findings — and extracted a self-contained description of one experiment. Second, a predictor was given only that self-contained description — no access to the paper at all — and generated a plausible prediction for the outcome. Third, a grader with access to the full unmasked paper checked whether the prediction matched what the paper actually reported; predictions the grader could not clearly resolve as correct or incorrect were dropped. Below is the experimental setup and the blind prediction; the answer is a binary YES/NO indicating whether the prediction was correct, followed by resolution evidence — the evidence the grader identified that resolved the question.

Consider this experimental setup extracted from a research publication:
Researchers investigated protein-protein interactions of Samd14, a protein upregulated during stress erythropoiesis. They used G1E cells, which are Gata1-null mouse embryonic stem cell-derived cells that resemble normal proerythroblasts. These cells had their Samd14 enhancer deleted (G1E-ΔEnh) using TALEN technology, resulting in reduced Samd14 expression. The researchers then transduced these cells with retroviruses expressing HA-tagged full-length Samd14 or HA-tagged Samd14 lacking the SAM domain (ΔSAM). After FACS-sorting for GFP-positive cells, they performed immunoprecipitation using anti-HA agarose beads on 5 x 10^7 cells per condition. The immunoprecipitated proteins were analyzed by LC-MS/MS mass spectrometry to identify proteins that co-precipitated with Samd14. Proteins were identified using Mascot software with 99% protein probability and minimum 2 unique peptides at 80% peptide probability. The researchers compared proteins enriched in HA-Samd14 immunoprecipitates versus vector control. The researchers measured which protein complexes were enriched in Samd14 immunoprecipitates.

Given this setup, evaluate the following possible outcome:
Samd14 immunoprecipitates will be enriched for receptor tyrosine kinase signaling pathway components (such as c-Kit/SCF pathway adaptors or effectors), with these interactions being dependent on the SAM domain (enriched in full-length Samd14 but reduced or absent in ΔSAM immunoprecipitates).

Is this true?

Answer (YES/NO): NO